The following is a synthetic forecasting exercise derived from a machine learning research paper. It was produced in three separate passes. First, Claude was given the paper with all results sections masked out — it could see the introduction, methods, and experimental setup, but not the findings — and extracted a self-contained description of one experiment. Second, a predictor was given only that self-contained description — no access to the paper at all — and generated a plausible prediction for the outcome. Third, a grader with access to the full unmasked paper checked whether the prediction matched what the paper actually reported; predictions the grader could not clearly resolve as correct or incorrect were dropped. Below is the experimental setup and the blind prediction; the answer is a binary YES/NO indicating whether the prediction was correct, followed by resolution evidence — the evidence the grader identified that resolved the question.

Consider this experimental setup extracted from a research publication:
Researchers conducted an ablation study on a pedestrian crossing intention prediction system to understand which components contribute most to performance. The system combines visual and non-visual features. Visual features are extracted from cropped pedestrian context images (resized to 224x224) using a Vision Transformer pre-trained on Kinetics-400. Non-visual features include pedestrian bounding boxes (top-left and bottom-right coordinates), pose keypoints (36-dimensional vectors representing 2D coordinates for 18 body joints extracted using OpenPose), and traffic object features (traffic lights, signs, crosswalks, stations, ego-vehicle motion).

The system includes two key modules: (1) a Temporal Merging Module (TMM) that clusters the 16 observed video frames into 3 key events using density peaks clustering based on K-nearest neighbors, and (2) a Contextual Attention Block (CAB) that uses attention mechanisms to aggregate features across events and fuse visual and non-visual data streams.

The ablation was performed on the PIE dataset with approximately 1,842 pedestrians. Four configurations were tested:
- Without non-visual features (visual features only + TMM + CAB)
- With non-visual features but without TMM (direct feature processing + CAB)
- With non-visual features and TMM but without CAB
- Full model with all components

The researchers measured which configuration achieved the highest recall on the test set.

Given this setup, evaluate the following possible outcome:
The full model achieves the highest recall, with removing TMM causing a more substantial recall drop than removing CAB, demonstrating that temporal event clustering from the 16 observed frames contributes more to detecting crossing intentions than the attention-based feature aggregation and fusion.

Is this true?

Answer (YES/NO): NO